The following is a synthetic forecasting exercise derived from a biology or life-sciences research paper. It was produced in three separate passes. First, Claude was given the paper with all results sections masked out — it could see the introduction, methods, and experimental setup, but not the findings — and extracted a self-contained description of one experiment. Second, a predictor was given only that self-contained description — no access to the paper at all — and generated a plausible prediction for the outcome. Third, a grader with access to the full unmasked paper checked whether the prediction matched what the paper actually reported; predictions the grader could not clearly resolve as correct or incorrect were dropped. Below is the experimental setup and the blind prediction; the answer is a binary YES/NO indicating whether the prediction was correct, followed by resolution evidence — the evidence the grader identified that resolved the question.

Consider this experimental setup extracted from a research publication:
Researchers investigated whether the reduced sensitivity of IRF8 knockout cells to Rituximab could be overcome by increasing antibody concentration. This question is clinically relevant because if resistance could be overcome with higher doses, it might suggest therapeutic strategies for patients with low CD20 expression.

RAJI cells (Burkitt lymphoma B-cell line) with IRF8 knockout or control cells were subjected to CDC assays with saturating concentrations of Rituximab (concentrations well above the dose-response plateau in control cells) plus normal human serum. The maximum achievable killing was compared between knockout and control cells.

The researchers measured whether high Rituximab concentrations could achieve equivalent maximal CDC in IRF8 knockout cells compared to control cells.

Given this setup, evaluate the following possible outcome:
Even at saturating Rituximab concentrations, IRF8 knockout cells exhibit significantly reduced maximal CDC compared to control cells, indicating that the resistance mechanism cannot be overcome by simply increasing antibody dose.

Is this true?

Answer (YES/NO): YES